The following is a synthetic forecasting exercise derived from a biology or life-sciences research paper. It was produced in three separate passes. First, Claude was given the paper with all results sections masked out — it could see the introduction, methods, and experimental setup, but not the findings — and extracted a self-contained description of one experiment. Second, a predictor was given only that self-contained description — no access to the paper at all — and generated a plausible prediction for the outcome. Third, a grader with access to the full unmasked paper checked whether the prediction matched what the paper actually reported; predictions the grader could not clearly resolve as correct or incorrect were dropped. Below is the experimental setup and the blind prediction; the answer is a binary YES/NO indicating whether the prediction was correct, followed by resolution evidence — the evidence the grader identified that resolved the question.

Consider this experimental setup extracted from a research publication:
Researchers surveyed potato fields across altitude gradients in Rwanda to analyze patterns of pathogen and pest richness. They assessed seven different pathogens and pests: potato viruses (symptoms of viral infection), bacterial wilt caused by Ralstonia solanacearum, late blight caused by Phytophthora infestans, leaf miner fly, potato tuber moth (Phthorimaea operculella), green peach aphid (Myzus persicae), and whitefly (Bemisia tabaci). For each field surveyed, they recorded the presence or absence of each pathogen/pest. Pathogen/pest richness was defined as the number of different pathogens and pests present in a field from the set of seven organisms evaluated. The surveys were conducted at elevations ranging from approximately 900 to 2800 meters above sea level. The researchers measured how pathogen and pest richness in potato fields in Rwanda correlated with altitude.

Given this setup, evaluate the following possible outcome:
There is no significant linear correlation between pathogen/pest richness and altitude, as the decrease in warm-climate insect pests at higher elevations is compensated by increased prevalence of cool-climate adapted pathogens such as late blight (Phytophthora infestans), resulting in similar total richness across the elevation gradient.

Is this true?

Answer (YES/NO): NO